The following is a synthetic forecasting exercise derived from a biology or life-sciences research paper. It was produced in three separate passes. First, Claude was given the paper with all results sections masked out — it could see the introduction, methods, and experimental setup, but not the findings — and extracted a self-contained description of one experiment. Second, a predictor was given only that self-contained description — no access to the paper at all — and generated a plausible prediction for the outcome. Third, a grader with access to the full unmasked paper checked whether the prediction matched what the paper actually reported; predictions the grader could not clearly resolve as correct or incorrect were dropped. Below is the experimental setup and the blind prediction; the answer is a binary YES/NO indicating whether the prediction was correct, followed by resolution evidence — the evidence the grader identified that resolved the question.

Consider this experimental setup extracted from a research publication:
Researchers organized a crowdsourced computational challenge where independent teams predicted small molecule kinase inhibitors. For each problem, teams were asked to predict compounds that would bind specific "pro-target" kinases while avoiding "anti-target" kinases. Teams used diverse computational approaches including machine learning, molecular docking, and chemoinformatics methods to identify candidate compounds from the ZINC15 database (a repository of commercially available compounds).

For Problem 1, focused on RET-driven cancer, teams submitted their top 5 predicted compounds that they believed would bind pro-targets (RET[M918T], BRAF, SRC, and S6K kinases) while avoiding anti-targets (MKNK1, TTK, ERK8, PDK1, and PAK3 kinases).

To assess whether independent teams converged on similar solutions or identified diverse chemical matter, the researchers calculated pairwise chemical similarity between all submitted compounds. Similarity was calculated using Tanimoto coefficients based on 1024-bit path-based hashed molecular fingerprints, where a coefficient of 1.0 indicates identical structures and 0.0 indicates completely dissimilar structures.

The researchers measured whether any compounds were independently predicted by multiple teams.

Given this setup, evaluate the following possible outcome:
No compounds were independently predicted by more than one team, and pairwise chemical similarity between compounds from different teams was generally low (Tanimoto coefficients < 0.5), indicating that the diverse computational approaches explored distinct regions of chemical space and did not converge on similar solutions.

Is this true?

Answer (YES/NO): NO